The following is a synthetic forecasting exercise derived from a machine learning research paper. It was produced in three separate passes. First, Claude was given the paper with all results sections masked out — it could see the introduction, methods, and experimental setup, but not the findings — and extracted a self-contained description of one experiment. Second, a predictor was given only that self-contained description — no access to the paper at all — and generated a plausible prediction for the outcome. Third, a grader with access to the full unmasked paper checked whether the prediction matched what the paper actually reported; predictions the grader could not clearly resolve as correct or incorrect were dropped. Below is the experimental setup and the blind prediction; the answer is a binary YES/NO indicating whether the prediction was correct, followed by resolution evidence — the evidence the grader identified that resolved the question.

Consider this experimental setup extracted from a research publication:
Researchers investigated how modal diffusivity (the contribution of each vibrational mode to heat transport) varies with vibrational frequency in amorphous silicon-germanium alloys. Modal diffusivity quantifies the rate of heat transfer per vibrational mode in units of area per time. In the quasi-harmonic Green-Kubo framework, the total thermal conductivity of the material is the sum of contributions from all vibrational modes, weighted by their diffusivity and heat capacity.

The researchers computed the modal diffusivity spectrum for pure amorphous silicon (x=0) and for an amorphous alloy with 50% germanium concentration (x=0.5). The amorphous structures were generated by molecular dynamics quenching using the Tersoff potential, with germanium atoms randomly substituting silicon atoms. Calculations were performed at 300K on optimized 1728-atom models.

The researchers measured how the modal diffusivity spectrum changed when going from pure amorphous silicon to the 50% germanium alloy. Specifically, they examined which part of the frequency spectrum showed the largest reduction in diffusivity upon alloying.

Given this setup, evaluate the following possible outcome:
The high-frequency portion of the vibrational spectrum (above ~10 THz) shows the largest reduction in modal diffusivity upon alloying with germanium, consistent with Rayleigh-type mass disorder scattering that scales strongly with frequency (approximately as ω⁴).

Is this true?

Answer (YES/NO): NO